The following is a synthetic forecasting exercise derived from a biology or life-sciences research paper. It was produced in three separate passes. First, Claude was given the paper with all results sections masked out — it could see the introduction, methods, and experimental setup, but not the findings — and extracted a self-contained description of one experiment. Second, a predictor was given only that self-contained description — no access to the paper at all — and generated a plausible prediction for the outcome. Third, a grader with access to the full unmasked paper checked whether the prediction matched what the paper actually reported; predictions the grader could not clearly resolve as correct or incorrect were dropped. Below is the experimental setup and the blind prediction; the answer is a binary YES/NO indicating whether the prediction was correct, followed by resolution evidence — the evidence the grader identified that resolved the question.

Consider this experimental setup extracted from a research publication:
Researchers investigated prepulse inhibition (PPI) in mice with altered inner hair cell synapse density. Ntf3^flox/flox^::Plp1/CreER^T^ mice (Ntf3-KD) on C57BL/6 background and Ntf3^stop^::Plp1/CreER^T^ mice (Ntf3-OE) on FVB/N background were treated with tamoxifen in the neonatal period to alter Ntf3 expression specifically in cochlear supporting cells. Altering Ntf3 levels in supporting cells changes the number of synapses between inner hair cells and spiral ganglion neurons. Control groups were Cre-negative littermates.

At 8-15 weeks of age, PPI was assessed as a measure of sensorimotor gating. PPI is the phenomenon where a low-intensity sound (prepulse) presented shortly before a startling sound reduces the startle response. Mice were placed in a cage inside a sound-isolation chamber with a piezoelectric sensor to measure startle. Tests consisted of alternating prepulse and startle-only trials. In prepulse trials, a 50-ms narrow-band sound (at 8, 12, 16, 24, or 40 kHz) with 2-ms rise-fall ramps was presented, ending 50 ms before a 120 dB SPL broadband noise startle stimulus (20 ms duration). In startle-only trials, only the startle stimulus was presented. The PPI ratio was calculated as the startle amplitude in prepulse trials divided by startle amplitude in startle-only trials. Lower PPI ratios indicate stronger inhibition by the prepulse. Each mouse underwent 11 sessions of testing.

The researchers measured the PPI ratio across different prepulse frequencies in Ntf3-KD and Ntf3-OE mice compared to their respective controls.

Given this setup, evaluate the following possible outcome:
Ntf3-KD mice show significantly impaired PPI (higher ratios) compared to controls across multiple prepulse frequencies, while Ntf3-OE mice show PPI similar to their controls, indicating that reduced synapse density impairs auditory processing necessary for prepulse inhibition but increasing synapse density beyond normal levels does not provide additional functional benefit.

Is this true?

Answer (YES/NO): NO